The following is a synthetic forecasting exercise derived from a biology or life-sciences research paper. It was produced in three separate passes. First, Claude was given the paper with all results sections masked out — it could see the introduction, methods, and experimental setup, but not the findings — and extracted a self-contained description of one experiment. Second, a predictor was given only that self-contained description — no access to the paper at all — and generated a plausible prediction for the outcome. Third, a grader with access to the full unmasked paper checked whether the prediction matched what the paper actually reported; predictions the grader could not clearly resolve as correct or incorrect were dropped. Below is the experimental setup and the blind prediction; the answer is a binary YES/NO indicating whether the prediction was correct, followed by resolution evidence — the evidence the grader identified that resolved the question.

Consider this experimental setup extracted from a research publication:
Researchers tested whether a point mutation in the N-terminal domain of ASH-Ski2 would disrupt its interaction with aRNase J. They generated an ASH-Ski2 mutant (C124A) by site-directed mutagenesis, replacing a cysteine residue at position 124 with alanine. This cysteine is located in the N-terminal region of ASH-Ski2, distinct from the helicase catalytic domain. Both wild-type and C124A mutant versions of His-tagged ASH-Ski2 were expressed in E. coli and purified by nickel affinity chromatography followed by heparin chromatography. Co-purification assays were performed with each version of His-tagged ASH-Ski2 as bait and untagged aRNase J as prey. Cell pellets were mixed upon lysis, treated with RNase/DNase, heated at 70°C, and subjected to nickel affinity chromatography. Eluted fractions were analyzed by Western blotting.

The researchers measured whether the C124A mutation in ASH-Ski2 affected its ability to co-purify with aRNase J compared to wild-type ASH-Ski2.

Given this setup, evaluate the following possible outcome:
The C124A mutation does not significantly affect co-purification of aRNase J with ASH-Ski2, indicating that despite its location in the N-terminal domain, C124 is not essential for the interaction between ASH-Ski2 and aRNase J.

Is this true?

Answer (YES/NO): NO